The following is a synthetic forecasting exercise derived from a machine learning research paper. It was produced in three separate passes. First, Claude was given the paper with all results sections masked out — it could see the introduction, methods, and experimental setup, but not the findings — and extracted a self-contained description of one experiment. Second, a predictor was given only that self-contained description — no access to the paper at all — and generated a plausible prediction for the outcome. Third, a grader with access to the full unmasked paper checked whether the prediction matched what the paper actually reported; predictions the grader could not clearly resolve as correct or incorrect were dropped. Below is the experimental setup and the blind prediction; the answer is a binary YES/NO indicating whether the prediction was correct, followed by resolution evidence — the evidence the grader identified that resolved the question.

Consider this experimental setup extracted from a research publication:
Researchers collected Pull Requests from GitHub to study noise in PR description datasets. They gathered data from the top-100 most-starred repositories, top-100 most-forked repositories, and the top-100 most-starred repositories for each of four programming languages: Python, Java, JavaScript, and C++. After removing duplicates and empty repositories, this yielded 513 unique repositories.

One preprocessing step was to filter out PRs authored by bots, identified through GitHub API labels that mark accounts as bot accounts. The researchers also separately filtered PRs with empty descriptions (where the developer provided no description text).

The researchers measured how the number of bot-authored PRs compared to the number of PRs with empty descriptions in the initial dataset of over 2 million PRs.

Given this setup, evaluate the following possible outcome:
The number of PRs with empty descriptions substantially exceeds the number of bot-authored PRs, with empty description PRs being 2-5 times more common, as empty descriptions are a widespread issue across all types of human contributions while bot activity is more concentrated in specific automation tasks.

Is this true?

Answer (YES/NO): NO